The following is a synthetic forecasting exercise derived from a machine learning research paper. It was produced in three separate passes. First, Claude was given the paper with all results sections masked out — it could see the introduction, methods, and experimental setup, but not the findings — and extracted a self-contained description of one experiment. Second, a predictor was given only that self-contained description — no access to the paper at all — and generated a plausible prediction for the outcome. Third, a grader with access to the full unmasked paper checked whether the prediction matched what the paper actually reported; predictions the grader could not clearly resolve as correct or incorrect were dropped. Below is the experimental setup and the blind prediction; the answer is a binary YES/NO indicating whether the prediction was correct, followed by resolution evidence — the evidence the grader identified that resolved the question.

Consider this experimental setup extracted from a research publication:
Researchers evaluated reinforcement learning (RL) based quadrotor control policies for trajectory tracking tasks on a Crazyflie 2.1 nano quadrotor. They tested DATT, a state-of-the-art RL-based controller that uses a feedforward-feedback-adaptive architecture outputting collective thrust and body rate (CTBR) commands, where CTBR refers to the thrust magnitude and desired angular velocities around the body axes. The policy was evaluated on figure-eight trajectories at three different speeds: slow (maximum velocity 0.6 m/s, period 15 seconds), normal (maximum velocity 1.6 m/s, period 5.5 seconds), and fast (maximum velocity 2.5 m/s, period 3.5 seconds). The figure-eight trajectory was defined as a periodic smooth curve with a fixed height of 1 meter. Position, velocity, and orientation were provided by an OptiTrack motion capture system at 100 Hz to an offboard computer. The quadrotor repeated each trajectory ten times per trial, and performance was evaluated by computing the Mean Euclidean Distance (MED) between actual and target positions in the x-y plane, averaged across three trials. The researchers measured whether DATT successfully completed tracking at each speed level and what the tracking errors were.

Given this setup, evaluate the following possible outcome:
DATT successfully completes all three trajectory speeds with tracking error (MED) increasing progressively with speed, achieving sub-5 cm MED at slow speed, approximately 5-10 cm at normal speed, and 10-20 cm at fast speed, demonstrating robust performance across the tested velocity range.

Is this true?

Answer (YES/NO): NO